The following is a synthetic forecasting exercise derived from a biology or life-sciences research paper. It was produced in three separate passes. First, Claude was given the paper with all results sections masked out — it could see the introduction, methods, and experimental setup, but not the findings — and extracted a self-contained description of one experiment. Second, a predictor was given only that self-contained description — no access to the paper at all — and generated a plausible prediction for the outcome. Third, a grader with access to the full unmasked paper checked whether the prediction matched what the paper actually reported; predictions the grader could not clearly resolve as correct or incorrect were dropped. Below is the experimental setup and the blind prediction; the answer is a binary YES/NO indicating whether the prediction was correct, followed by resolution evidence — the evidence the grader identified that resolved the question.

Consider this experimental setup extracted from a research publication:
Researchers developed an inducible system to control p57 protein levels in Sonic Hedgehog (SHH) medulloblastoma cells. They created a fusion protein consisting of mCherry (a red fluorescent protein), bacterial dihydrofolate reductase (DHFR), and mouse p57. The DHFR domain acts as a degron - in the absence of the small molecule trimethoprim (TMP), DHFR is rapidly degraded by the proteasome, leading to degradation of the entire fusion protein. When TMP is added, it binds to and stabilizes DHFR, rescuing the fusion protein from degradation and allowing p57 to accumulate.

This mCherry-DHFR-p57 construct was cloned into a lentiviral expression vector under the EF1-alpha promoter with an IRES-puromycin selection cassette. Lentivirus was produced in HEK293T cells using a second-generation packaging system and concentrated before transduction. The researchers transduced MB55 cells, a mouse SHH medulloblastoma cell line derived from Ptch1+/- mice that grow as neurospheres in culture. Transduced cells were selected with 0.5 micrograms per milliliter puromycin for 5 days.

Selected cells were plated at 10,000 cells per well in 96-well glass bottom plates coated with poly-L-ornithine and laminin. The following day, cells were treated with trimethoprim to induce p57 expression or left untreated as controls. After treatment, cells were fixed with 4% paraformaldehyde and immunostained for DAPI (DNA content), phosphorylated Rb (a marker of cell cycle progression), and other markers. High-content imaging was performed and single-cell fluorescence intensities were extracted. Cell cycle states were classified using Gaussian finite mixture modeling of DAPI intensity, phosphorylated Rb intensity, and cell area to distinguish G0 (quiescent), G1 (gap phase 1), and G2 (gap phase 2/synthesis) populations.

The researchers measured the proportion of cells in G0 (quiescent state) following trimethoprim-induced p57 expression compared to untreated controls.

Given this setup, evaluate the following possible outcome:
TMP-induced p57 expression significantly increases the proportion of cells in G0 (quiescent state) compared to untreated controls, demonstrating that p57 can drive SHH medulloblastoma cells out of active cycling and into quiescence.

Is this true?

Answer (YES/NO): NO